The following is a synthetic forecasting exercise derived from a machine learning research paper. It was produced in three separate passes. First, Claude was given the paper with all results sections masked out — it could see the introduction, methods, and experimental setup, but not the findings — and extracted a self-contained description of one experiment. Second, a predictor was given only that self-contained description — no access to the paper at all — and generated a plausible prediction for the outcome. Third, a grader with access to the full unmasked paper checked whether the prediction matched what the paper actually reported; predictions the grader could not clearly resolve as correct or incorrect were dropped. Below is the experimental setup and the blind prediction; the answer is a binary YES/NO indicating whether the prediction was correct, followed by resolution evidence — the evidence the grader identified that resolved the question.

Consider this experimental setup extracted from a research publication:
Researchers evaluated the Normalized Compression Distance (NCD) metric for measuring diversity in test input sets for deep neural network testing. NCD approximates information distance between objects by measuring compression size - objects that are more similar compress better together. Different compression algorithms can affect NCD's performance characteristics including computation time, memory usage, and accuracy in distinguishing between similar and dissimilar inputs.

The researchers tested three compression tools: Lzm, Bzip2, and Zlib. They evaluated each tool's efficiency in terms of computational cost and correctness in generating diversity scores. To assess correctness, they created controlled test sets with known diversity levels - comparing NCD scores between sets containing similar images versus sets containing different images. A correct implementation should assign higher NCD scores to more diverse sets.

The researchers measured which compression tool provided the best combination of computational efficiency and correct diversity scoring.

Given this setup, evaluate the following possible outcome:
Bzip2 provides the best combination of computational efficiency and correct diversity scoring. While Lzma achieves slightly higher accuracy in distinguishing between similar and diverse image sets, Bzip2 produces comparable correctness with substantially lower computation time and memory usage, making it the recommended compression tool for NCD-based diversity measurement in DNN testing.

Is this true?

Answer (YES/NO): NO